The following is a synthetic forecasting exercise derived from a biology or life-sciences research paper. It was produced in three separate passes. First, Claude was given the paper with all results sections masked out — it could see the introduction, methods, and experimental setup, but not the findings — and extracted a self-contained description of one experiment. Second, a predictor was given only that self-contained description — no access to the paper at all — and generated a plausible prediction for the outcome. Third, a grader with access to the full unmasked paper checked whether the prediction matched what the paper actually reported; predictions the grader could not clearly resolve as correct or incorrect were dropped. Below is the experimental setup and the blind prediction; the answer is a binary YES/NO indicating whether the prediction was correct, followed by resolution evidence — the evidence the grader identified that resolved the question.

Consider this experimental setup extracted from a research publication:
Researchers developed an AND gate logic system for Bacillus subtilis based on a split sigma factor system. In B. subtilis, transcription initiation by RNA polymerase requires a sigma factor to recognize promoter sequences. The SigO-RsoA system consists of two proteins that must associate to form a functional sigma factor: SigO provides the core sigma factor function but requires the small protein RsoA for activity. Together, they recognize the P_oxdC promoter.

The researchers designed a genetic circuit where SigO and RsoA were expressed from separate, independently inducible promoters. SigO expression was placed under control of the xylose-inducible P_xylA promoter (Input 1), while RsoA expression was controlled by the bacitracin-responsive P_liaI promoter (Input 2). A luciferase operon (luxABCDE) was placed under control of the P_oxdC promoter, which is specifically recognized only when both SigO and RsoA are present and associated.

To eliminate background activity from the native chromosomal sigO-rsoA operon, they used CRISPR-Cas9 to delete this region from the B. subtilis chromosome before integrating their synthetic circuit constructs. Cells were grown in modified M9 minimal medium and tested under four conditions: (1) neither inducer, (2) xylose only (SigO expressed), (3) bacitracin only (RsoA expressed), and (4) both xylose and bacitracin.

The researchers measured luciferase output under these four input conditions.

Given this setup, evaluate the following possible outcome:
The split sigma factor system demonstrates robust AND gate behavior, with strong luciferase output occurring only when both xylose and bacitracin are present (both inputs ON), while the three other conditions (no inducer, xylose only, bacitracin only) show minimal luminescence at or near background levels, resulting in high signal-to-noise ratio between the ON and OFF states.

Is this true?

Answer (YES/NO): NO